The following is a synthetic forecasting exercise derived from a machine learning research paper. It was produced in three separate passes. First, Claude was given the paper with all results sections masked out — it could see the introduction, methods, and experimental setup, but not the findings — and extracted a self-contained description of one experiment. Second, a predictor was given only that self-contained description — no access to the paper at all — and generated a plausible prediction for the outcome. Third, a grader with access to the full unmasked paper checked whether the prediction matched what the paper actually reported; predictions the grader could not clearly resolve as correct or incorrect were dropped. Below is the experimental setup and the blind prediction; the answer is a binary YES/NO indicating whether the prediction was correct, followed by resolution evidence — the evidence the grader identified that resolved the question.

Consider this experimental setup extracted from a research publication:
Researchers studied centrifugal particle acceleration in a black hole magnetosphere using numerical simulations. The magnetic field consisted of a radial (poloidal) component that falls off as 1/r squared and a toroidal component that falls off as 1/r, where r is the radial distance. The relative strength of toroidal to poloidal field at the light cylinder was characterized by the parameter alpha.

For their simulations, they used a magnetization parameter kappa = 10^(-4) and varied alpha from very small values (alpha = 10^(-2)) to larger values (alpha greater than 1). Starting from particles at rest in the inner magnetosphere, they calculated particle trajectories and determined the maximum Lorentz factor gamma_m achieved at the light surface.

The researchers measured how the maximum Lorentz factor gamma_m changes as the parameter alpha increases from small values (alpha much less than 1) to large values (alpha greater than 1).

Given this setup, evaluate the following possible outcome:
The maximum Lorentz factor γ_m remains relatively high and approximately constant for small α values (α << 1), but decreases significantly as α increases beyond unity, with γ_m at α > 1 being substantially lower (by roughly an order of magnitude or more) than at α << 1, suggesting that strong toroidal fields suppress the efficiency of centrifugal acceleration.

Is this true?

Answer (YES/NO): NO